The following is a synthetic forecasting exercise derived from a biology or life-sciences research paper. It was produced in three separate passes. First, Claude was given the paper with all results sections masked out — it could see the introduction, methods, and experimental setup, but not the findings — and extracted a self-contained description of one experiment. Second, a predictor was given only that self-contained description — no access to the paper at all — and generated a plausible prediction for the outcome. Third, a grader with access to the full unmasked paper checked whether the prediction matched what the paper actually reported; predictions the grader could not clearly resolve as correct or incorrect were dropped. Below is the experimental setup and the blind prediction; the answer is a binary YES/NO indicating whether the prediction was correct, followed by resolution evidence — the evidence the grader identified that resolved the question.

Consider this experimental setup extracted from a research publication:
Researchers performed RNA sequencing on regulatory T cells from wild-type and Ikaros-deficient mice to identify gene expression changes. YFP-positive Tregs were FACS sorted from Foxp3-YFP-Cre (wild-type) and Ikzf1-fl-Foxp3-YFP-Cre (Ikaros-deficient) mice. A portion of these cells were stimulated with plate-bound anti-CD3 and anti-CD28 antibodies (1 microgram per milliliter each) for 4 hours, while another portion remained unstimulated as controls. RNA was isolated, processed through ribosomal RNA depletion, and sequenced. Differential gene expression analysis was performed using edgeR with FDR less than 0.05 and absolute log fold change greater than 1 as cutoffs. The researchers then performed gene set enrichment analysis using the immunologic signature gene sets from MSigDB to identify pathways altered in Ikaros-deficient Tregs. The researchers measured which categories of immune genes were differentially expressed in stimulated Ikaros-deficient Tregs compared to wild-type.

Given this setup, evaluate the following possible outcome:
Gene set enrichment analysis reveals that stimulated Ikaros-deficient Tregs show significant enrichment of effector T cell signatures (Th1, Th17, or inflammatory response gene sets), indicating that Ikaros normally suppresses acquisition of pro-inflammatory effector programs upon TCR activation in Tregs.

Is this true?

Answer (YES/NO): YES